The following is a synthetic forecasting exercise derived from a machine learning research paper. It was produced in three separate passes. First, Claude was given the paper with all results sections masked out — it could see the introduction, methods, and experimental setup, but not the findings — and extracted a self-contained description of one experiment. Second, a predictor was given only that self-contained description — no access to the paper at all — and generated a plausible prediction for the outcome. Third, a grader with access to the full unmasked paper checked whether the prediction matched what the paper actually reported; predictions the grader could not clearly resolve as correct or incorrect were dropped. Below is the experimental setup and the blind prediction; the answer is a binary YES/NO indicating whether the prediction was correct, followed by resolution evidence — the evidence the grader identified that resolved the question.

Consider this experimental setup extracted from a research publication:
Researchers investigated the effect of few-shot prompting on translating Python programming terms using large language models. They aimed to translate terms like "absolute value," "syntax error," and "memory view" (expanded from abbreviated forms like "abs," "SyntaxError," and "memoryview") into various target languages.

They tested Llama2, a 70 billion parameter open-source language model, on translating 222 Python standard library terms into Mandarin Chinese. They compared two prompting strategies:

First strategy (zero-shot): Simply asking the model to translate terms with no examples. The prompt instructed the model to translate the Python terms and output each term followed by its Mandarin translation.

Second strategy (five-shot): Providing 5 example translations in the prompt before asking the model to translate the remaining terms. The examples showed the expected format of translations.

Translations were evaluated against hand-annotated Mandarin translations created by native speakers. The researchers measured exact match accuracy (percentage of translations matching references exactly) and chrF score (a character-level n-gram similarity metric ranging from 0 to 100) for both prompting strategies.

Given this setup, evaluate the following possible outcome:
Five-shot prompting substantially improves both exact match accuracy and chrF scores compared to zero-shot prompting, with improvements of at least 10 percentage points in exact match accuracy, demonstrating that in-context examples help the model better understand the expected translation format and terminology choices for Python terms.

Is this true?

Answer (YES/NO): NO